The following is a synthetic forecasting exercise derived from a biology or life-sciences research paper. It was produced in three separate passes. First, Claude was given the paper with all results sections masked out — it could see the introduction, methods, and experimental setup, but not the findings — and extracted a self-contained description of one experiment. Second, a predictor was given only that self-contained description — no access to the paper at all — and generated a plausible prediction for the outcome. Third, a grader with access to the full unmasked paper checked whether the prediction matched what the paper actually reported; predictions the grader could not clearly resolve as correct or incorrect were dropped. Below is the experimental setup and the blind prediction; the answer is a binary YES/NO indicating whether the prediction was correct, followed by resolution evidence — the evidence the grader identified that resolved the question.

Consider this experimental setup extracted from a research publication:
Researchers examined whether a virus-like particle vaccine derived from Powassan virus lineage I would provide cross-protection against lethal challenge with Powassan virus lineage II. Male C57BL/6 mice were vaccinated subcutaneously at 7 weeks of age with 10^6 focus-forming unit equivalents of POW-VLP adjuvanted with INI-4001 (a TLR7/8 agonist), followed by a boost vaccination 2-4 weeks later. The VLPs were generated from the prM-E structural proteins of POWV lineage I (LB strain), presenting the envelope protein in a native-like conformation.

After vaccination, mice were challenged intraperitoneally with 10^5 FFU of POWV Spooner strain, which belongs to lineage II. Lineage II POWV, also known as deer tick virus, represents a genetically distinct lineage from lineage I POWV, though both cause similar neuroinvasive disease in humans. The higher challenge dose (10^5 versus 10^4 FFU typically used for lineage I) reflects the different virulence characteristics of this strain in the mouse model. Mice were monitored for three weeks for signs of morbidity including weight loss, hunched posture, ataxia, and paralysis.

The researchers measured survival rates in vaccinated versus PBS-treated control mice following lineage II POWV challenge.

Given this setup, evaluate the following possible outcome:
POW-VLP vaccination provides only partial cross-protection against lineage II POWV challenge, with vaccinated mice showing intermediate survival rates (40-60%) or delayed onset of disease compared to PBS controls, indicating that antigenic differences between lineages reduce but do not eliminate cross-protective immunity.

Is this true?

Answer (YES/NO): NO